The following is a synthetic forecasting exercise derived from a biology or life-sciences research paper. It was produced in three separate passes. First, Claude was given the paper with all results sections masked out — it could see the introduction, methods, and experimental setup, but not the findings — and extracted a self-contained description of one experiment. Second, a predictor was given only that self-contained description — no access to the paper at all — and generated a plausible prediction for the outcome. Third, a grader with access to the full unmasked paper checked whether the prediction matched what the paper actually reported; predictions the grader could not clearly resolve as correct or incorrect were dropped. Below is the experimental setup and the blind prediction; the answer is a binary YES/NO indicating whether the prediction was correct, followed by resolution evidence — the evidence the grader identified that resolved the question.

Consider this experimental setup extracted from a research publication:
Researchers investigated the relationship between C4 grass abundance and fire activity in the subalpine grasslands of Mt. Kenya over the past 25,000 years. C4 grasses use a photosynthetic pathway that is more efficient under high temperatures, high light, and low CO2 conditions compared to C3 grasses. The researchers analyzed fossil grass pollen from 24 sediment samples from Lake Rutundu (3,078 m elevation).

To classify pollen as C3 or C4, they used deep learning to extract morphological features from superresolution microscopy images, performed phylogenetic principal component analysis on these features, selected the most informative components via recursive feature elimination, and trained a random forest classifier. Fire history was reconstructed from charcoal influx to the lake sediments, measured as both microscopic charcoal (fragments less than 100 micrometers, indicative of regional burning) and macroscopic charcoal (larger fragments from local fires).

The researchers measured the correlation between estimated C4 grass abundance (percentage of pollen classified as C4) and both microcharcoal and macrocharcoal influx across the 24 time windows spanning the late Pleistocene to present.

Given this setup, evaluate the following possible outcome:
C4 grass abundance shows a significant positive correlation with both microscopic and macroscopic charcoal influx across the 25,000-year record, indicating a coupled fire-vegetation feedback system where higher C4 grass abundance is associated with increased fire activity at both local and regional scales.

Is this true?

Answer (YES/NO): YES